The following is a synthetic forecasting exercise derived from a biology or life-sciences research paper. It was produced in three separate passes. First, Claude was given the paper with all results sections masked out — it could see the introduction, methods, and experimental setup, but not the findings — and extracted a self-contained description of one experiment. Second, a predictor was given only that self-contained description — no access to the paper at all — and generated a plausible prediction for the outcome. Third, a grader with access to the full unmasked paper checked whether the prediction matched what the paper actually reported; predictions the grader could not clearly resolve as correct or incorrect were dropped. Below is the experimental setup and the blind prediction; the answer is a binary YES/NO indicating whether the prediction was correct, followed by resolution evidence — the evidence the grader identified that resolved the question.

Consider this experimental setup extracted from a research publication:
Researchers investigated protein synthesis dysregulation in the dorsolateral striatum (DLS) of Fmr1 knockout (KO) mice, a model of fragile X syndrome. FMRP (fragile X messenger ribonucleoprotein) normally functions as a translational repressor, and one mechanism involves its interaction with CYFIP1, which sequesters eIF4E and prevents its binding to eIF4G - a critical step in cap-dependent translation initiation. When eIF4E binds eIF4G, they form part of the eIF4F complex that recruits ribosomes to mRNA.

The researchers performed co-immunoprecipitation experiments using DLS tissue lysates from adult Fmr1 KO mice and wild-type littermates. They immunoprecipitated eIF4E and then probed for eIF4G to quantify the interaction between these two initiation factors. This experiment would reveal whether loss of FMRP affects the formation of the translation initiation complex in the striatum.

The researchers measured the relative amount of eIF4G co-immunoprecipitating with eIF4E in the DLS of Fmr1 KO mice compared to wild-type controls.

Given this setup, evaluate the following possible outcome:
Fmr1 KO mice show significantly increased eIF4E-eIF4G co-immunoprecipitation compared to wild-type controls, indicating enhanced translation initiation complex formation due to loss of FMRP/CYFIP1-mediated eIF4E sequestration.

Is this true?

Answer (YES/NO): YES